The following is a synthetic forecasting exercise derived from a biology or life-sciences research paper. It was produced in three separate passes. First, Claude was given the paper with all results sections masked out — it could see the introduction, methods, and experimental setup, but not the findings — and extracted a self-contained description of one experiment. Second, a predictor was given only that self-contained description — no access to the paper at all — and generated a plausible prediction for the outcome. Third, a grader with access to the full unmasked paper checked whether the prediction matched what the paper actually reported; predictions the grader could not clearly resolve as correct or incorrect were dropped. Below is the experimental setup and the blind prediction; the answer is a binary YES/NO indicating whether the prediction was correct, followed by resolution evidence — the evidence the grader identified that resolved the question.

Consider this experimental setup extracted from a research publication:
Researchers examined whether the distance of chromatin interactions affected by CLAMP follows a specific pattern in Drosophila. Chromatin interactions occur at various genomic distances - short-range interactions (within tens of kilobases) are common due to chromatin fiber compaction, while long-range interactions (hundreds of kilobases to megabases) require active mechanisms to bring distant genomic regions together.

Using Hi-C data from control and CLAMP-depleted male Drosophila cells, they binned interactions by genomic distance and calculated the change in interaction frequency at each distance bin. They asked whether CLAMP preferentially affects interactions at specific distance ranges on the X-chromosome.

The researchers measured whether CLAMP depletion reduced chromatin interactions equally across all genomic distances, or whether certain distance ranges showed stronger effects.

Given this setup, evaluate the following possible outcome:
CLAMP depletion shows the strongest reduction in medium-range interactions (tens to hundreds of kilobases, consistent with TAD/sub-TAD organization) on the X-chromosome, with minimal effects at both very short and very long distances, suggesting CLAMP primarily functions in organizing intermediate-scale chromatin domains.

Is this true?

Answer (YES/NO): NO